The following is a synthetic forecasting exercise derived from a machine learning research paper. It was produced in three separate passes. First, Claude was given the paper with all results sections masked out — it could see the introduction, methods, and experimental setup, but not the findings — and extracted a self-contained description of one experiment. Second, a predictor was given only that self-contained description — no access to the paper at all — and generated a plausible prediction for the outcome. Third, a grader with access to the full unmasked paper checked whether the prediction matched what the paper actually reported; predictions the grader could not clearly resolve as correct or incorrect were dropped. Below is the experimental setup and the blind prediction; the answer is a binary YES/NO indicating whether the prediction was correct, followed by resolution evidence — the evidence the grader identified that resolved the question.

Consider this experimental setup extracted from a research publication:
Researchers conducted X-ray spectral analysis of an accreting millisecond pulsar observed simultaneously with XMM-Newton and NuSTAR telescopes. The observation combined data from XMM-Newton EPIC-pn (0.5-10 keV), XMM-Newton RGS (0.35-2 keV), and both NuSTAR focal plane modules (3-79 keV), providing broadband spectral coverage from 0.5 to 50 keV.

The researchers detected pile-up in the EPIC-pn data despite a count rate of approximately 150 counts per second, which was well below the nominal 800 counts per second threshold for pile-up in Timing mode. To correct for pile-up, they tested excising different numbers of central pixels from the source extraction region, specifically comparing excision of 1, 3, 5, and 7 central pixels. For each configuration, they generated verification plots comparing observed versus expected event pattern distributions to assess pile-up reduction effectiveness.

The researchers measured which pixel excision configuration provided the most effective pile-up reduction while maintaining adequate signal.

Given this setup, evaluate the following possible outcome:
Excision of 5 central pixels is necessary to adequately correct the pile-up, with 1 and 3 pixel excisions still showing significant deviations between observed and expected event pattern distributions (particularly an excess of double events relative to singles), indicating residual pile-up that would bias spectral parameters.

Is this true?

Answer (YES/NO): NO